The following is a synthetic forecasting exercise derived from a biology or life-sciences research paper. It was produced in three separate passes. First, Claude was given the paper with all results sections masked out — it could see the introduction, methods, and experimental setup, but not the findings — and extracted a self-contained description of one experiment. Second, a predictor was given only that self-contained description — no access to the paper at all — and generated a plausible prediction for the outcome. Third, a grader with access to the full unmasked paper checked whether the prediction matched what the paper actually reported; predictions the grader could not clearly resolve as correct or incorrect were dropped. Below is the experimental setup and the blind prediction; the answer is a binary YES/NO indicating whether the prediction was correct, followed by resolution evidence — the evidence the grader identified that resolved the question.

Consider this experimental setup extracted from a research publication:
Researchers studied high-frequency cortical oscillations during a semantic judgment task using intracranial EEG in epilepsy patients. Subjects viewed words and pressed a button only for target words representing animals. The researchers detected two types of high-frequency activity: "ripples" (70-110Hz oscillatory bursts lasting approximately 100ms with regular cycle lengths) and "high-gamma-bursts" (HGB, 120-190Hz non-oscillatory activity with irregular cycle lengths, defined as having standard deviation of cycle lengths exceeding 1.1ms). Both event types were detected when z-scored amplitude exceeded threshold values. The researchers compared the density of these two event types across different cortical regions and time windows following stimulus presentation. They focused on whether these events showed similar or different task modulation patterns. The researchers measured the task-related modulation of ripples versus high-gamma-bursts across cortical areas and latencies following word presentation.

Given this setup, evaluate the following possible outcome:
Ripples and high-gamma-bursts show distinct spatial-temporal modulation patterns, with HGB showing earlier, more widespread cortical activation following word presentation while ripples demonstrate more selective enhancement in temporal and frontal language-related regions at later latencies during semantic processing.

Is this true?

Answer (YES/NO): NO